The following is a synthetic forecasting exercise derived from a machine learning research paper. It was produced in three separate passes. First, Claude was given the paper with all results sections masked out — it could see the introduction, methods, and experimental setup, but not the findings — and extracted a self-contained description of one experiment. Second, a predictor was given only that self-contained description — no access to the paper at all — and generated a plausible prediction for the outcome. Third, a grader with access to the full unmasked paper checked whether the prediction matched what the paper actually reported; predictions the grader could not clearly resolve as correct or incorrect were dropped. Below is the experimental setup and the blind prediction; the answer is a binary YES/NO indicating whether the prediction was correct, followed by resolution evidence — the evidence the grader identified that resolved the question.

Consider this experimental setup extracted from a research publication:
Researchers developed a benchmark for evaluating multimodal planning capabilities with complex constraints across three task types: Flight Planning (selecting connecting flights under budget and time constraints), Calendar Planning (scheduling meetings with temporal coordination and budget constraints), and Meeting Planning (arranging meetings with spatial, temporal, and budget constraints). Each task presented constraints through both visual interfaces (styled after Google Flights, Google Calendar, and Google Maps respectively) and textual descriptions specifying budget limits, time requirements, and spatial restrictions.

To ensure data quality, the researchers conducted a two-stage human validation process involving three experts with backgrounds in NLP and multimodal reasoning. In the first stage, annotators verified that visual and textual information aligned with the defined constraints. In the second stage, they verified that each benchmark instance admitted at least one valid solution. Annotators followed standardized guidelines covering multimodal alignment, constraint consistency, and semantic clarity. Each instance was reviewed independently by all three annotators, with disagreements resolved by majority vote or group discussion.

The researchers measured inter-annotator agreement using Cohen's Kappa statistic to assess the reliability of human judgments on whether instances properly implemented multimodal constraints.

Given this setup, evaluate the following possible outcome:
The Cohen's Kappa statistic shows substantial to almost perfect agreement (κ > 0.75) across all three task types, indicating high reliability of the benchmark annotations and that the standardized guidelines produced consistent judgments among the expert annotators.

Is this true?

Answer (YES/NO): YES